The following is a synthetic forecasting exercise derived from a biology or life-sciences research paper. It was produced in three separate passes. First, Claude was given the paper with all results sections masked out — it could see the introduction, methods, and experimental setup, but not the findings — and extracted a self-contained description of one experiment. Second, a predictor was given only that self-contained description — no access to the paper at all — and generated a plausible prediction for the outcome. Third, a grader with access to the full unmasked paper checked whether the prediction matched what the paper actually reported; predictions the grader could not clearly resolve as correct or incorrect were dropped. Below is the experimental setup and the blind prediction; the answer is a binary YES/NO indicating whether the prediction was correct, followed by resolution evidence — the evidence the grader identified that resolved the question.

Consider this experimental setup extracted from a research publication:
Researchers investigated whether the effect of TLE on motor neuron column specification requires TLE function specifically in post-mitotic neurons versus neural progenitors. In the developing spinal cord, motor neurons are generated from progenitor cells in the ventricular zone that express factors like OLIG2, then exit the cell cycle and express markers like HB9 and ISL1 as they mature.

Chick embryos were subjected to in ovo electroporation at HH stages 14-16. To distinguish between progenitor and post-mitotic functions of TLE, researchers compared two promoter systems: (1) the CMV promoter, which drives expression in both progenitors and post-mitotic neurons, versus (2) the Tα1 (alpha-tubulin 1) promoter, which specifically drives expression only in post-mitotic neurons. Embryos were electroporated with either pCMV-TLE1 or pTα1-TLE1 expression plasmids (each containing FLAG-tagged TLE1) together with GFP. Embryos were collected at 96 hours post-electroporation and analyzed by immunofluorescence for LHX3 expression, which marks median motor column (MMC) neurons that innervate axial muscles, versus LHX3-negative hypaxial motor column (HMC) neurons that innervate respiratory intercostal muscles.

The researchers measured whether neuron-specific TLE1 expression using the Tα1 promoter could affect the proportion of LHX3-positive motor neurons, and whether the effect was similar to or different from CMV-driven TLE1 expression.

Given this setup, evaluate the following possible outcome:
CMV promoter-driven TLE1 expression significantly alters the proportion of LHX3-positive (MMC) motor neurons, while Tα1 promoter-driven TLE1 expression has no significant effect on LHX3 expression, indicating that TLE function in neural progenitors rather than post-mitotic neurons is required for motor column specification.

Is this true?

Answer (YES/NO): YES